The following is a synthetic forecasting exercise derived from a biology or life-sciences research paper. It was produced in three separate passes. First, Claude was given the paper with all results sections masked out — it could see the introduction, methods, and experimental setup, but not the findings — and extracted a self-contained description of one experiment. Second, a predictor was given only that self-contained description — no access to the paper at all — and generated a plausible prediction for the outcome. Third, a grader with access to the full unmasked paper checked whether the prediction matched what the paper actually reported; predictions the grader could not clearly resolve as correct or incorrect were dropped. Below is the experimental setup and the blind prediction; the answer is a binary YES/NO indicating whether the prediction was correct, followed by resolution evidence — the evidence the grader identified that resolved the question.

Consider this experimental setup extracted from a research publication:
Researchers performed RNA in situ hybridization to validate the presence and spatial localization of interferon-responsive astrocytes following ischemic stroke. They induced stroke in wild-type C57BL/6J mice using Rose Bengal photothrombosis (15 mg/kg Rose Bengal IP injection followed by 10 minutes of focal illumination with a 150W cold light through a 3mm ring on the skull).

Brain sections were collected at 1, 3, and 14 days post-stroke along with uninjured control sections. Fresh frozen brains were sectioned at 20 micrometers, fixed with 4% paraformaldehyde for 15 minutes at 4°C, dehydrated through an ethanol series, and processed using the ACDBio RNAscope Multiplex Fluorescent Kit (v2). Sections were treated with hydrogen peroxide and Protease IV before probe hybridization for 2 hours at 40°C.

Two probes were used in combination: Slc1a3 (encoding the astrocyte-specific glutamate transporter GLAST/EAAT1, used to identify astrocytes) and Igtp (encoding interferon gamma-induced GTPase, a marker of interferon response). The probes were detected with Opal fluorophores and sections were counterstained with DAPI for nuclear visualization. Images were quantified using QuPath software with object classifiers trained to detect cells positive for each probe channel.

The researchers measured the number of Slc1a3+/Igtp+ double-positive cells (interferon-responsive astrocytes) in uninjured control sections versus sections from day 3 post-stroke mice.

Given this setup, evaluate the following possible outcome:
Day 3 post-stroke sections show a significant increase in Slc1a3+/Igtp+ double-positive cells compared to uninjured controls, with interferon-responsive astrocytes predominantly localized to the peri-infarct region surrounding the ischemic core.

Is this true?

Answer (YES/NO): YES